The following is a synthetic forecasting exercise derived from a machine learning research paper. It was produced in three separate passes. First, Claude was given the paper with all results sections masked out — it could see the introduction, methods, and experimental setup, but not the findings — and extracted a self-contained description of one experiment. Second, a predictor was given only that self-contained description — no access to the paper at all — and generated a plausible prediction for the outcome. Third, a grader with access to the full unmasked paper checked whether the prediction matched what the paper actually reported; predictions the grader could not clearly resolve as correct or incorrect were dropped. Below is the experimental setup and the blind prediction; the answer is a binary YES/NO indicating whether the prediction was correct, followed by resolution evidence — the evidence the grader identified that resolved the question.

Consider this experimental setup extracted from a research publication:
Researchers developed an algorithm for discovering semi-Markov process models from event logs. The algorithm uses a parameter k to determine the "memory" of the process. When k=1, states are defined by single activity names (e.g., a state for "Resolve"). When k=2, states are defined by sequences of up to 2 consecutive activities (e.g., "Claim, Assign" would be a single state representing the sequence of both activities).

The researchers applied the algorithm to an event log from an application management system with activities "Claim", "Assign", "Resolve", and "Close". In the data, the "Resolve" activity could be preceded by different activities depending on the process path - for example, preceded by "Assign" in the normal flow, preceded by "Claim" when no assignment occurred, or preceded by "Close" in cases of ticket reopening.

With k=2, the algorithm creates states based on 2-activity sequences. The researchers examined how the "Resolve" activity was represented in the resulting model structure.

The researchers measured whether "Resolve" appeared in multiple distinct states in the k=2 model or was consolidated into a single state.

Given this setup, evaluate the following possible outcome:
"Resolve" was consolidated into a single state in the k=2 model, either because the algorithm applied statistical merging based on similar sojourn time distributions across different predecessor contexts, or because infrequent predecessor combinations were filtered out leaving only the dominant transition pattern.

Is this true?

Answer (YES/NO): NO